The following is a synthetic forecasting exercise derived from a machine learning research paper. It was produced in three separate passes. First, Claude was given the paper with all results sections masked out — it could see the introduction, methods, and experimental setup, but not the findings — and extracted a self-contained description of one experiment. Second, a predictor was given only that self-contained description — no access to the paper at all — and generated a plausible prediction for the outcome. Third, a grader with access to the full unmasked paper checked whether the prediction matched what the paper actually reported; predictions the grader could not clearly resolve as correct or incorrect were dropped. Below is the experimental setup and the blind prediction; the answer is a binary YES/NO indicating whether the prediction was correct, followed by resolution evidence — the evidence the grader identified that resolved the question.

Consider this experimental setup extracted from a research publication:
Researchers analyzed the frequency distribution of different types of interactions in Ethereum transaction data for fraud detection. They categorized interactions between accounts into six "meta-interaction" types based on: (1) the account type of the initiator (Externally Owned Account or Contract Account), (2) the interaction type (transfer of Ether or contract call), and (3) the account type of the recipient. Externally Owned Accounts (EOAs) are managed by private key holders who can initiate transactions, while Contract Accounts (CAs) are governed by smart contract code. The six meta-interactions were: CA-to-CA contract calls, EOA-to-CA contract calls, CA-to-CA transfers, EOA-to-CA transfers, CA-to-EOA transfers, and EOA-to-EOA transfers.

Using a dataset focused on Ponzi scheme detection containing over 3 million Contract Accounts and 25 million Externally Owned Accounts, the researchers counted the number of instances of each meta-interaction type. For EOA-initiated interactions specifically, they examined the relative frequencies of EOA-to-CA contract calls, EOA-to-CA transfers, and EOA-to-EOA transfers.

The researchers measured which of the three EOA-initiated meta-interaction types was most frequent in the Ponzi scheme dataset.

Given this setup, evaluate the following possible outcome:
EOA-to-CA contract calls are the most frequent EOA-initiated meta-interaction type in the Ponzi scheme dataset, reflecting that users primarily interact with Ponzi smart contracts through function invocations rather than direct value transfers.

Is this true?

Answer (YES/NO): NO